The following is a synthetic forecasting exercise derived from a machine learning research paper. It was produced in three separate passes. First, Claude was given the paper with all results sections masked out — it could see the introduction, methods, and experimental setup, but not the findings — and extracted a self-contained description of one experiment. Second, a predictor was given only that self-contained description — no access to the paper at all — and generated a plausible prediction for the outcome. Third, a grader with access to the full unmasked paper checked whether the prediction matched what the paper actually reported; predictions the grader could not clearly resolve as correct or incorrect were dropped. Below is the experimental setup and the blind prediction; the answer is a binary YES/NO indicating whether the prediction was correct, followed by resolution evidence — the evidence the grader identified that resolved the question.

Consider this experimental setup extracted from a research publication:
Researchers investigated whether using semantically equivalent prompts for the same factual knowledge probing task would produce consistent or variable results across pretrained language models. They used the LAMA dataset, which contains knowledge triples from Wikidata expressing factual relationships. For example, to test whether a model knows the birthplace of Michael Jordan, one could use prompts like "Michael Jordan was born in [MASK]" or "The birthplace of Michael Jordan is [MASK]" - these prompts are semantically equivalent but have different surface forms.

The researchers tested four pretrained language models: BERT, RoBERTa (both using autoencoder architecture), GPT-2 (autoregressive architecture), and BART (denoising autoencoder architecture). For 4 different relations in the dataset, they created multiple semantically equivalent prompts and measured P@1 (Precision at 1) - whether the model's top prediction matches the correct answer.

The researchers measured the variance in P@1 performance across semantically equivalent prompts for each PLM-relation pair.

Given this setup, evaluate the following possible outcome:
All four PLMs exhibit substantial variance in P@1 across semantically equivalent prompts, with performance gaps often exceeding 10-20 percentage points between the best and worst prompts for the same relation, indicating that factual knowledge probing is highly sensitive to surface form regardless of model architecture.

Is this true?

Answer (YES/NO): YES